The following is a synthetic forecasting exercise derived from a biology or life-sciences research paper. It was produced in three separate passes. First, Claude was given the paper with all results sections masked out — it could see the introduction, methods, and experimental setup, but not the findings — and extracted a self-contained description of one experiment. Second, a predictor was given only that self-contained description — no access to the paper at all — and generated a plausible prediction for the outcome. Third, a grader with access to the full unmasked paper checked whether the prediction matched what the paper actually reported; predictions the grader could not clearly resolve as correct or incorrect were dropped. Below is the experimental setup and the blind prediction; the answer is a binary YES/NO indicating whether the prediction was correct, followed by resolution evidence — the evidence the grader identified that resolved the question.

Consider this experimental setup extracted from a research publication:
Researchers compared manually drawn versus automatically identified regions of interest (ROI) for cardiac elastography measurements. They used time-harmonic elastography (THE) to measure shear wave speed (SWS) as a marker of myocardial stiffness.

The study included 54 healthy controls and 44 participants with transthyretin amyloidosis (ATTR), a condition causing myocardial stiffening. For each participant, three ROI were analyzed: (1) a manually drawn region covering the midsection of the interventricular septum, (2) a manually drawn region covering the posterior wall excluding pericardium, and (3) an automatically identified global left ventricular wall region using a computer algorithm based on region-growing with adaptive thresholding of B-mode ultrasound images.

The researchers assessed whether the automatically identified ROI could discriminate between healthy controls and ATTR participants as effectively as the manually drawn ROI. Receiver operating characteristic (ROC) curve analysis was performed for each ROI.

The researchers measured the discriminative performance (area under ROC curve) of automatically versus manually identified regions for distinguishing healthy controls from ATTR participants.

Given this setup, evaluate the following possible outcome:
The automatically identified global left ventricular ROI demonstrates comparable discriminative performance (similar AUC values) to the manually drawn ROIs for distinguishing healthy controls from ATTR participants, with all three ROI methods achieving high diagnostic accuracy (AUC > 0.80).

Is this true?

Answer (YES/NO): YES